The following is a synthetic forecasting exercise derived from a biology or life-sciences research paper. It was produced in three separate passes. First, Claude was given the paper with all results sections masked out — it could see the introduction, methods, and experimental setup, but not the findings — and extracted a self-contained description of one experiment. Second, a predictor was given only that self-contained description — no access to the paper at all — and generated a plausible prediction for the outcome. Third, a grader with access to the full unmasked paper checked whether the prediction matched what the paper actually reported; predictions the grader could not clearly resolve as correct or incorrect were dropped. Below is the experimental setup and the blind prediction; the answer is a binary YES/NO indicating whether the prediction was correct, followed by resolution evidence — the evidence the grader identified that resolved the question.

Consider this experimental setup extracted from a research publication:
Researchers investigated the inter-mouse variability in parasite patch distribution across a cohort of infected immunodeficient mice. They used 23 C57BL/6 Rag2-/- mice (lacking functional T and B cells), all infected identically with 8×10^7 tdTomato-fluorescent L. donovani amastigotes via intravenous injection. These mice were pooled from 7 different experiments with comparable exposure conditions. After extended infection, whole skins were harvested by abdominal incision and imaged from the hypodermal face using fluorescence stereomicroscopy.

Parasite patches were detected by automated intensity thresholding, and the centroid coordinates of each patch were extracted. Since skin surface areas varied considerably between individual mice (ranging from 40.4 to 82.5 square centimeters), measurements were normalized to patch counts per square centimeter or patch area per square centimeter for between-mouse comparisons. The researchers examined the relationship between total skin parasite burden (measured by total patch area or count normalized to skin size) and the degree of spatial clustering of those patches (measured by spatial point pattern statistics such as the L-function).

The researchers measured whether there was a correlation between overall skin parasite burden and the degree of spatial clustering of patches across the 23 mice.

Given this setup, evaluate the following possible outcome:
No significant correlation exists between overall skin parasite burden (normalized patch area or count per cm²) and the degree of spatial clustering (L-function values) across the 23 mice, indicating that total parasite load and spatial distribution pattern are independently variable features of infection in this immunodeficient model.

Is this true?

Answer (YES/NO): NO